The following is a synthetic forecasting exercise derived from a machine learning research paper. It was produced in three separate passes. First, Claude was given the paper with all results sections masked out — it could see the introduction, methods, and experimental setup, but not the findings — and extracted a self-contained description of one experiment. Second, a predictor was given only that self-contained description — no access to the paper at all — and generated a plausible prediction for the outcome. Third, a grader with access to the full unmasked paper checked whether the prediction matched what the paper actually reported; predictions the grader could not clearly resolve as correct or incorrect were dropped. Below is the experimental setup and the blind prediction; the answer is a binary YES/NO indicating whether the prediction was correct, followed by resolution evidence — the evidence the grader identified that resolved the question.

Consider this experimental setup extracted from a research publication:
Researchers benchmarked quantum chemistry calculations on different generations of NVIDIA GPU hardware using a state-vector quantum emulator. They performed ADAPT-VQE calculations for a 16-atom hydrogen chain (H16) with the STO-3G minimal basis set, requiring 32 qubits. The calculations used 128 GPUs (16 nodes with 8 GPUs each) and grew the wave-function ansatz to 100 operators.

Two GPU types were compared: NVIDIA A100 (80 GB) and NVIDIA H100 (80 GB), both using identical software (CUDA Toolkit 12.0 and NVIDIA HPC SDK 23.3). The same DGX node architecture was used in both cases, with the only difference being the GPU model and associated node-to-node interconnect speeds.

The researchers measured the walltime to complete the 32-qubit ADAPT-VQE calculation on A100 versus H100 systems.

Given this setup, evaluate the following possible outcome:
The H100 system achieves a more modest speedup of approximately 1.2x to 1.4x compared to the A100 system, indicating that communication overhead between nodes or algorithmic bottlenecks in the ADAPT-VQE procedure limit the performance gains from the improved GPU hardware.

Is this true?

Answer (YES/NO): NO